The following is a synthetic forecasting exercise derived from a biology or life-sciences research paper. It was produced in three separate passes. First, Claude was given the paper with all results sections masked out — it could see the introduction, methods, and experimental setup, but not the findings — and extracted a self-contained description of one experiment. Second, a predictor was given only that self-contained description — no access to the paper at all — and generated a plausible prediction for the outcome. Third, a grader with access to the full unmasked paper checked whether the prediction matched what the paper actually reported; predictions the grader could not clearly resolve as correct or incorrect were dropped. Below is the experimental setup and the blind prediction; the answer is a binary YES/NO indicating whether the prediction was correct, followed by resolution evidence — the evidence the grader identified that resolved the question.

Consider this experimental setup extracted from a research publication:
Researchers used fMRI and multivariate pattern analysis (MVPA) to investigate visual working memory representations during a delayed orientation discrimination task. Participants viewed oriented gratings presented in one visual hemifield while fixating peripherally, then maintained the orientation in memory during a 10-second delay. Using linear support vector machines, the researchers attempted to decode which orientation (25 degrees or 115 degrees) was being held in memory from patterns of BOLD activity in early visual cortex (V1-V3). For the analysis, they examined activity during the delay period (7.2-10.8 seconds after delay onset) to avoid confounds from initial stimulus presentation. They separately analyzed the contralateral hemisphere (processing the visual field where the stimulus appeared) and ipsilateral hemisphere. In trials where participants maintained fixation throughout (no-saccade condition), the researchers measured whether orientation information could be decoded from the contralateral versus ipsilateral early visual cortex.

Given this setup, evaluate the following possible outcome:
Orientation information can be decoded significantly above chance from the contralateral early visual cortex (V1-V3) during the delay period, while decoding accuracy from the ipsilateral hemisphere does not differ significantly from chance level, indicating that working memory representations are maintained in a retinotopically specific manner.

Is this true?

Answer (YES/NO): NO